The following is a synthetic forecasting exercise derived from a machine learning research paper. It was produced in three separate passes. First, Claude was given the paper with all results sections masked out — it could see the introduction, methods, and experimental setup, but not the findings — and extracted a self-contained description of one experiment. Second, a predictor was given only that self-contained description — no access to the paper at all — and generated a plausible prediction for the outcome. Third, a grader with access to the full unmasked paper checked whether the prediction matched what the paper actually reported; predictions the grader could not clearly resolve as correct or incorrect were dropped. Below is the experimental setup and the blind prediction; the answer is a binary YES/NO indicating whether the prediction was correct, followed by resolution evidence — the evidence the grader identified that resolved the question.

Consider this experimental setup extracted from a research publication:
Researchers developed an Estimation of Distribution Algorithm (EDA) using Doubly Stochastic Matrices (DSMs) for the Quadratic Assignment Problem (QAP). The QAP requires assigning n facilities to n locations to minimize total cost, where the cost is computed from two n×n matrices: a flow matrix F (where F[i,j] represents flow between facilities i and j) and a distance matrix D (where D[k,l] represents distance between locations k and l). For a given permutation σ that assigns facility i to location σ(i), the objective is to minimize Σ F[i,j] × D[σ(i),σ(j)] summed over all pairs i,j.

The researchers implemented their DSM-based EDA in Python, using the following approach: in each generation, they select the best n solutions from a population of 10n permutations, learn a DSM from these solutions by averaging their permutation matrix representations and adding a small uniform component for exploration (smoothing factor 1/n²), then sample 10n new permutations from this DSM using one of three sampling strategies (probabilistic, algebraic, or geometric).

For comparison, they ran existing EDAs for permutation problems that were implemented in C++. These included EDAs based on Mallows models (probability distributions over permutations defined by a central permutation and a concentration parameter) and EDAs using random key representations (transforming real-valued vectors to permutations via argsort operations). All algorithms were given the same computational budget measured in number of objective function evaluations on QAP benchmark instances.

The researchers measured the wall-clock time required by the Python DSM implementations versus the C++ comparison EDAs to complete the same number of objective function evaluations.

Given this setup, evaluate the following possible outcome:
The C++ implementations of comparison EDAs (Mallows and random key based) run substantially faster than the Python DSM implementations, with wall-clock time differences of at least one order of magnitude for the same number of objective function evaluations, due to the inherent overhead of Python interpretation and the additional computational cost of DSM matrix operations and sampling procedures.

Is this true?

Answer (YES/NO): YES